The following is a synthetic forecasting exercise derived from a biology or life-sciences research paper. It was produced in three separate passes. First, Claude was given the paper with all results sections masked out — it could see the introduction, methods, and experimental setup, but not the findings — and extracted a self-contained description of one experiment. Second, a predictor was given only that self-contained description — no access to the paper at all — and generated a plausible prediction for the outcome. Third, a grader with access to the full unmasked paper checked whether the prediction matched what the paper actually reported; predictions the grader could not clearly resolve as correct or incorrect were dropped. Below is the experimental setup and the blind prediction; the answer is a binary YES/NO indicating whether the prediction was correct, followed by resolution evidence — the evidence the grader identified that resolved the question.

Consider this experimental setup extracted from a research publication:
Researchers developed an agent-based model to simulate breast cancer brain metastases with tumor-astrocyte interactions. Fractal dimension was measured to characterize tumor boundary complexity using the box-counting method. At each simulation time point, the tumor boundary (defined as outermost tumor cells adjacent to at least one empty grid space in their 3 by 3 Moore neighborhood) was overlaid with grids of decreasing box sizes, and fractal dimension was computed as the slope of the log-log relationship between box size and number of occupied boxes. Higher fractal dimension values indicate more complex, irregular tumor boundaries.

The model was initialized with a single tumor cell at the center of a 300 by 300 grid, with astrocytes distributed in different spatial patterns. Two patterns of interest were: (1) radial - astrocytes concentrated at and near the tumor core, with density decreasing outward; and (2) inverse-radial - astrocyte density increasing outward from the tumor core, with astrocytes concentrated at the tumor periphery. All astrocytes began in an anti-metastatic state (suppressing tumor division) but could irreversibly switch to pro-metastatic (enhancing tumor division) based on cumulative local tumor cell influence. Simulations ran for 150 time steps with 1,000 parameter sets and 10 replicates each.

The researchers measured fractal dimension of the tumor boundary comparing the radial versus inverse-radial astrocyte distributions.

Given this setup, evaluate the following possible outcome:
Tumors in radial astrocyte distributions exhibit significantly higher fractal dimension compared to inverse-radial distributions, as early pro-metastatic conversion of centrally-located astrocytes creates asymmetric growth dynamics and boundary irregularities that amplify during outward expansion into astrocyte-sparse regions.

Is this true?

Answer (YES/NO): NO